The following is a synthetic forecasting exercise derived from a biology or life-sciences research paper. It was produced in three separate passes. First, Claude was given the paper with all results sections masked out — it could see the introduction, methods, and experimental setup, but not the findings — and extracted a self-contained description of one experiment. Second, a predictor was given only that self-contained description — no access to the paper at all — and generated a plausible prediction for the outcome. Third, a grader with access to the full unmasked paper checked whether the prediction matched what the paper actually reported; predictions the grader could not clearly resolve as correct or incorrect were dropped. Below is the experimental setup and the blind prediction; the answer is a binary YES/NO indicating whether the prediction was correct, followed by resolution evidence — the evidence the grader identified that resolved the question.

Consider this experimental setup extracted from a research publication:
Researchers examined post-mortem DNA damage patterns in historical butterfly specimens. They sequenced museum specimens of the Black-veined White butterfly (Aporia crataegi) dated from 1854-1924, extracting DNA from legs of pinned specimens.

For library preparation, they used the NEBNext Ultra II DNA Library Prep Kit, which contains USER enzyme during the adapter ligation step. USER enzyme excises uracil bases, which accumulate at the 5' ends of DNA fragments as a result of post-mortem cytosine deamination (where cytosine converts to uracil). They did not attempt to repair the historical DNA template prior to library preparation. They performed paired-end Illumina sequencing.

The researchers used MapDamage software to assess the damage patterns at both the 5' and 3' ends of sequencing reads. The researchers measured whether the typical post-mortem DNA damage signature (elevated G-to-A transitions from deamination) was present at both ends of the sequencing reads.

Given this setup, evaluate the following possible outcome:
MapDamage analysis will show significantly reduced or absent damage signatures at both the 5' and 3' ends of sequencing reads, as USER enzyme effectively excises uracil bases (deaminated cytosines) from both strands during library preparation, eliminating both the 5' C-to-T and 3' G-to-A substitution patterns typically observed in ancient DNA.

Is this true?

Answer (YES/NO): NO